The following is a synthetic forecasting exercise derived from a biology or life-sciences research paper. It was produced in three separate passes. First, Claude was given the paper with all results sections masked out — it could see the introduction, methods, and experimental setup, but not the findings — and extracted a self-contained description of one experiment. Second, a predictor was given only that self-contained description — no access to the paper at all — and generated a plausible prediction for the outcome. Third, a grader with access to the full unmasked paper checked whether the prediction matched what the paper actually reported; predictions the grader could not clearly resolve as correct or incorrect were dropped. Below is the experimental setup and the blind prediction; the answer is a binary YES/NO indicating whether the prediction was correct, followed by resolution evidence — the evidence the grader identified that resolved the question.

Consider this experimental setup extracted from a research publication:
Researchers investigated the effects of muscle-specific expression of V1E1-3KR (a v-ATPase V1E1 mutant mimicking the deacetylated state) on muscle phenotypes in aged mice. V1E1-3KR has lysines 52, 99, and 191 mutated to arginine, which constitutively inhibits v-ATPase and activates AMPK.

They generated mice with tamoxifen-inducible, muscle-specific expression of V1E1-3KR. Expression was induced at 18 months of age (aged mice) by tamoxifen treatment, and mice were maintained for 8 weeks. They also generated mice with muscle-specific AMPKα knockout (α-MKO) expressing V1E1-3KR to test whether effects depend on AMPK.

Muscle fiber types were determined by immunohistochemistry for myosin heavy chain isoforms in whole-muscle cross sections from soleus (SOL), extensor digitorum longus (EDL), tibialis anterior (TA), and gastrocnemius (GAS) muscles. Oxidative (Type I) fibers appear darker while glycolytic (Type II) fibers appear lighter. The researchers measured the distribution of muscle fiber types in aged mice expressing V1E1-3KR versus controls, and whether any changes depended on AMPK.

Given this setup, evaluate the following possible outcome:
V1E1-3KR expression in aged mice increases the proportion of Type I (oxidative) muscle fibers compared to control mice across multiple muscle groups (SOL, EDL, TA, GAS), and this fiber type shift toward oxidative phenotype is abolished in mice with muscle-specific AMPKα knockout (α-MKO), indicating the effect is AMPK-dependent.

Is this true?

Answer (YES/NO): YES